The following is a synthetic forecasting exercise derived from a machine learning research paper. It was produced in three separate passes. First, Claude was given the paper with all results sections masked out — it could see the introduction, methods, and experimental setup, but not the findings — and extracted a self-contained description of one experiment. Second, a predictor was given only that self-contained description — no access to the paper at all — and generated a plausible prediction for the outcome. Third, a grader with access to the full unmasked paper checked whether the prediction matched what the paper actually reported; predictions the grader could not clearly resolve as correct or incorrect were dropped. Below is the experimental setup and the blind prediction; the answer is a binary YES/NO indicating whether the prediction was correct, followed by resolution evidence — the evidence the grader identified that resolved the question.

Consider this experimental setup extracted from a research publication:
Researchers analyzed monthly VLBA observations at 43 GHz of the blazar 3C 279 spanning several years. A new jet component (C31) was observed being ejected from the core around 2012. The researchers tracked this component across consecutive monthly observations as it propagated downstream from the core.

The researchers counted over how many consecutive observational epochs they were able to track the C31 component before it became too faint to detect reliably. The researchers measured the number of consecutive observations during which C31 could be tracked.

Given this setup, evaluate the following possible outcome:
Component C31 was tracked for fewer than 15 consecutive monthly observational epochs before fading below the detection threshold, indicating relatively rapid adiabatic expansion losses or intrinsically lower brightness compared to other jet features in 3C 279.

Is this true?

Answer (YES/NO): NO